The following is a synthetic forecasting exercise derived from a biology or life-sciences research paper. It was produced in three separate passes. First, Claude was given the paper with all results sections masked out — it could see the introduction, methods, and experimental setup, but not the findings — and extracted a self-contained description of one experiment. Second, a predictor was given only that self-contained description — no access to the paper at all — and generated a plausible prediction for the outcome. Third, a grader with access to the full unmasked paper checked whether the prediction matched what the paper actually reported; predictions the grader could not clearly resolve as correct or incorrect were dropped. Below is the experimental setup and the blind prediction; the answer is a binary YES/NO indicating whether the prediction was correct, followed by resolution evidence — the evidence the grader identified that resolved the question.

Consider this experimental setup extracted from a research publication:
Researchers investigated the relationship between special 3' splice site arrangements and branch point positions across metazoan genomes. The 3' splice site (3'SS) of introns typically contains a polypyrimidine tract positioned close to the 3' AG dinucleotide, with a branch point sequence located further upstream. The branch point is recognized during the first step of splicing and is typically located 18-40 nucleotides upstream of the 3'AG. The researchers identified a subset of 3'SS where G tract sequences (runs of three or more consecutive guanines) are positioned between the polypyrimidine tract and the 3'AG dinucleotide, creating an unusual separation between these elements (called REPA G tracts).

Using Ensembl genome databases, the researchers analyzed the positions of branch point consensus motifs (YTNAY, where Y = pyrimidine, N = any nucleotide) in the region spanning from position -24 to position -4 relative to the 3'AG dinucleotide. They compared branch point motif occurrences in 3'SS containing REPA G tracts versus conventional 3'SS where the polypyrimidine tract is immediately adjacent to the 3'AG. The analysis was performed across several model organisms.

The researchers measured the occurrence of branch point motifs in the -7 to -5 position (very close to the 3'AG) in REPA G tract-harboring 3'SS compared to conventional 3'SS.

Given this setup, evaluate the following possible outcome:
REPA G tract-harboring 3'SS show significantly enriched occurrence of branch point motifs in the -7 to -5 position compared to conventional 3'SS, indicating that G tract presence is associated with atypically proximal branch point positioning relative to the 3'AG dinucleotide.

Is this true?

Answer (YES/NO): NO